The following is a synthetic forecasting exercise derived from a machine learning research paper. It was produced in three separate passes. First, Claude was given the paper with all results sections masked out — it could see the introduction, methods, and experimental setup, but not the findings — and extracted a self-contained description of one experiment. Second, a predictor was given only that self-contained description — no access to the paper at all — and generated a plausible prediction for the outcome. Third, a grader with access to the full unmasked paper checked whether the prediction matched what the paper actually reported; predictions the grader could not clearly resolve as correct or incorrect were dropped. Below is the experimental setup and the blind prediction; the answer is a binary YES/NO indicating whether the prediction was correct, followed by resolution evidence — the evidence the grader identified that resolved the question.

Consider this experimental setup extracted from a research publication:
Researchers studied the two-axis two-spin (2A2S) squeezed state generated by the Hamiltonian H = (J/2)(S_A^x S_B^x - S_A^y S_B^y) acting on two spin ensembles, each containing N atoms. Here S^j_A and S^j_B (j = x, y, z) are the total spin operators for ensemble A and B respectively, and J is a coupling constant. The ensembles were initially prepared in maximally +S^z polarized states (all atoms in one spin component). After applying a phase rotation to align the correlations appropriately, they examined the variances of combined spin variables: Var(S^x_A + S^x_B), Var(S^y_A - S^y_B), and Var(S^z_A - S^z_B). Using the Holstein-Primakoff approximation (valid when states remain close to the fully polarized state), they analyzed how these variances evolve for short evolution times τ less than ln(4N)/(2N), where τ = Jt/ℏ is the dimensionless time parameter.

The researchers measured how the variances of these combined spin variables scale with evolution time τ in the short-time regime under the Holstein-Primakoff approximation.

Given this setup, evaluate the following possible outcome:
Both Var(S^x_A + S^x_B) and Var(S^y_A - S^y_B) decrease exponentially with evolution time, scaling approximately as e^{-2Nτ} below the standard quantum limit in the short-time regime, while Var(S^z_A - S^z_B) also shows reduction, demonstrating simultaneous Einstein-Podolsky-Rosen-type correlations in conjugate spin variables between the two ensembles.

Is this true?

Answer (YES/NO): NO